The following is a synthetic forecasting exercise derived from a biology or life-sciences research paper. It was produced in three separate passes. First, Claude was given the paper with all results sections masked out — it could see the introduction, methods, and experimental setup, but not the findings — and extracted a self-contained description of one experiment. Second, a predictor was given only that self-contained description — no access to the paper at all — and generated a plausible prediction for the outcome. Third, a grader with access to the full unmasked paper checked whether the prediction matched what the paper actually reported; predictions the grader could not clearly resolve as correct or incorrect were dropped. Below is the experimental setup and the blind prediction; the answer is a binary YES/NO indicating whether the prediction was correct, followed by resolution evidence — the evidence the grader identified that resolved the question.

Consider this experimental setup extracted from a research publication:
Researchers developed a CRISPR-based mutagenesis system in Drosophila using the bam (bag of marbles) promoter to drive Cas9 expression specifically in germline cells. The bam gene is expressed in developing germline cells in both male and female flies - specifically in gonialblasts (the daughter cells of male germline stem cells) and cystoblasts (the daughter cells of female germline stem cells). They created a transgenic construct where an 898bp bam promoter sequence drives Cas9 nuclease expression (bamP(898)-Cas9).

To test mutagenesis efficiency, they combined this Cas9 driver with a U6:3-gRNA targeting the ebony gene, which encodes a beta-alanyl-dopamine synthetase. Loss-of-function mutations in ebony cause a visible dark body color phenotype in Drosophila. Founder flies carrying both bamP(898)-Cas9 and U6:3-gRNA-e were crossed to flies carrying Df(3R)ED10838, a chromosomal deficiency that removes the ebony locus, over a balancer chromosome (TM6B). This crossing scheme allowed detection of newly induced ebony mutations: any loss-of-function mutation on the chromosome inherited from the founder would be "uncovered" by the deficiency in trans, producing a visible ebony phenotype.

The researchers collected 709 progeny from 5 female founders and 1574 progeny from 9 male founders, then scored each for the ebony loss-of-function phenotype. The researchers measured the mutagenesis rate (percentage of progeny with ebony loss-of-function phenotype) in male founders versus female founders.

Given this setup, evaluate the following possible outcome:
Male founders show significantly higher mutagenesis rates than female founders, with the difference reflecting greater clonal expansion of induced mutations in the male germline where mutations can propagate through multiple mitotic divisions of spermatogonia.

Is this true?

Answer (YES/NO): NO